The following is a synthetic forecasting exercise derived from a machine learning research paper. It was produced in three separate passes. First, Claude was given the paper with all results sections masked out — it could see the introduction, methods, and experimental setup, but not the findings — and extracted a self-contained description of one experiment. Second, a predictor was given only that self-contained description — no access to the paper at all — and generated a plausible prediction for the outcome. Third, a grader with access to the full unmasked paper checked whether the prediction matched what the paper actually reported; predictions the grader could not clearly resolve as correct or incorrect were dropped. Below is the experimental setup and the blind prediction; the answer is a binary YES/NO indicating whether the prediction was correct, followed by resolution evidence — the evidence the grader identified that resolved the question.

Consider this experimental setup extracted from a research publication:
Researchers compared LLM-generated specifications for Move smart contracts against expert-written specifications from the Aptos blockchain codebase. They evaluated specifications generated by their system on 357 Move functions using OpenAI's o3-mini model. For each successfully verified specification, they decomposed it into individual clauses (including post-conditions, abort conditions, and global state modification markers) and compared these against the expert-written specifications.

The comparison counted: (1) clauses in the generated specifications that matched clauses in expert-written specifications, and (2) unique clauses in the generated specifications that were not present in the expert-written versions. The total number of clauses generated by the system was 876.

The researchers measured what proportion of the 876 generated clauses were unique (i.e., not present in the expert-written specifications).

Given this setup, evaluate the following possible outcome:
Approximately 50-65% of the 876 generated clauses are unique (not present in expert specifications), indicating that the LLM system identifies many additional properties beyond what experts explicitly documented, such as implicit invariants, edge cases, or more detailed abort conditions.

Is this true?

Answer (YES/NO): NO